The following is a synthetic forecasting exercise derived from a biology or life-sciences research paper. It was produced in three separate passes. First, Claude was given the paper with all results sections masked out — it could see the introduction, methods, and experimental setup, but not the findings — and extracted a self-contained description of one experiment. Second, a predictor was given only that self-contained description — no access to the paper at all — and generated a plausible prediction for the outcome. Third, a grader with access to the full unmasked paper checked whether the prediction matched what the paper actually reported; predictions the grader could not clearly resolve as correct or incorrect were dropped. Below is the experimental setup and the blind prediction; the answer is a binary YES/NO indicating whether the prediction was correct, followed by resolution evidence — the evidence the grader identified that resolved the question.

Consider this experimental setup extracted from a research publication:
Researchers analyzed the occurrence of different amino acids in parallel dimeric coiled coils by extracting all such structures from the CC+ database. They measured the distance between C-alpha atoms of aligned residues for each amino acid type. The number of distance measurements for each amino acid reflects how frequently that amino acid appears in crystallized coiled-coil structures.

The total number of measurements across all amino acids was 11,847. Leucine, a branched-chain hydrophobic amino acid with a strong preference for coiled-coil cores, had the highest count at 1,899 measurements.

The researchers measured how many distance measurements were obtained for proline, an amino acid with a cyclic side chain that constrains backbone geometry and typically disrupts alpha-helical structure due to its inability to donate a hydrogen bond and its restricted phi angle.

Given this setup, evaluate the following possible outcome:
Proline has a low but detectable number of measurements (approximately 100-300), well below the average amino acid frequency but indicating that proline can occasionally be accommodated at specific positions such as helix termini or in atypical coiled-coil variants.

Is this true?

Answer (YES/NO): NO